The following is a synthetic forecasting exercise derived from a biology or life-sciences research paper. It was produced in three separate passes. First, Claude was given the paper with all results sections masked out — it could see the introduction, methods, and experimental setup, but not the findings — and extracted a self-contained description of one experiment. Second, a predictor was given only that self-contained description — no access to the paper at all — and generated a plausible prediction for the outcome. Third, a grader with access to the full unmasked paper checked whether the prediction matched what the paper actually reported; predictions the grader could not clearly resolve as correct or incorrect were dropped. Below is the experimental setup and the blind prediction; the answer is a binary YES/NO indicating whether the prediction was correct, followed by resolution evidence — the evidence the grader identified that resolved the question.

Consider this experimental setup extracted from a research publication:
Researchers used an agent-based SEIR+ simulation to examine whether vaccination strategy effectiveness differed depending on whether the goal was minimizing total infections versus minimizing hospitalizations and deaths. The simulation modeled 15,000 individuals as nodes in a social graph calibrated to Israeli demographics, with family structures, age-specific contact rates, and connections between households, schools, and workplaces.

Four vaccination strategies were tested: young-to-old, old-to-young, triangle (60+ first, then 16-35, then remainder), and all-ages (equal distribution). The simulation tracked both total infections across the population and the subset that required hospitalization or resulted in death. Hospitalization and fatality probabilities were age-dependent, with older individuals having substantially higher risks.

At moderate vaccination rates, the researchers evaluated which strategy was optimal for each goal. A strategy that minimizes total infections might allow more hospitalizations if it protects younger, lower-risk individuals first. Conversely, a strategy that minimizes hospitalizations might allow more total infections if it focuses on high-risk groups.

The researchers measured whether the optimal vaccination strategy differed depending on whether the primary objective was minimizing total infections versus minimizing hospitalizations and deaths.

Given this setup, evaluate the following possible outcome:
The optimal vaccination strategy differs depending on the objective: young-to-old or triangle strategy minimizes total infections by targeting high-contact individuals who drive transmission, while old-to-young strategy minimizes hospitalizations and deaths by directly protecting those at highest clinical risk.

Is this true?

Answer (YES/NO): NO